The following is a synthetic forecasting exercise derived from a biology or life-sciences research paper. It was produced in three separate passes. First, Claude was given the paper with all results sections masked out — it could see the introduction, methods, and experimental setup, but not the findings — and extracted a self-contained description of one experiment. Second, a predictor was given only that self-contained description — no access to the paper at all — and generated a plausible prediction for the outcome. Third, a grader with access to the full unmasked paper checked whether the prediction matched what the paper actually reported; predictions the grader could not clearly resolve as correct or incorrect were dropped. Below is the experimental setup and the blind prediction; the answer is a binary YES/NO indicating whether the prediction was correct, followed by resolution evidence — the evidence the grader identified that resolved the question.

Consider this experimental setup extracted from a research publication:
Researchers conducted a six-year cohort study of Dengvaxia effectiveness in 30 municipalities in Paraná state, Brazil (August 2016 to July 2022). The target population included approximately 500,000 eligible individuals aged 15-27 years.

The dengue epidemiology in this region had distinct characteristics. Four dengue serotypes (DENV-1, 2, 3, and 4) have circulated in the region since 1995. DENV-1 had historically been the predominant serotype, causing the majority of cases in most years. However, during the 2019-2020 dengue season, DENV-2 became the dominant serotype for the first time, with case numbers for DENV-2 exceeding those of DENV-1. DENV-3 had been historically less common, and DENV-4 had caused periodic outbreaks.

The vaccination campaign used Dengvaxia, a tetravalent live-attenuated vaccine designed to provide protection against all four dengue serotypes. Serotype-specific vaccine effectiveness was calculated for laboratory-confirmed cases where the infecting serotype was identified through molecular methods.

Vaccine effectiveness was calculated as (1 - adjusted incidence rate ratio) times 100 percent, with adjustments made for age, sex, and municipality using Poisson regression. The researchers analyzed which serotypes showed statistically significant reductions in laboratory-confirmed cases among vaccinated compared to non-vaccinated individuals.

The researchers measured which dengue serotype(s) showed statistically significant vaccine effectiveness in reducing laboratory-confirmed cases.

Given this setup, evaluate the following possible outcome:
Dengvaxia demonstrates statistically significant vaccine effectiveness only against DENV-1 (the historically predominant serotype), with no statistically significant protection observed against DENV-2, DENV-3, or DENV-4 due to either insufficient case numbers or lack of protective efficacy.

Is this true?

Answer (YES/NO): NO